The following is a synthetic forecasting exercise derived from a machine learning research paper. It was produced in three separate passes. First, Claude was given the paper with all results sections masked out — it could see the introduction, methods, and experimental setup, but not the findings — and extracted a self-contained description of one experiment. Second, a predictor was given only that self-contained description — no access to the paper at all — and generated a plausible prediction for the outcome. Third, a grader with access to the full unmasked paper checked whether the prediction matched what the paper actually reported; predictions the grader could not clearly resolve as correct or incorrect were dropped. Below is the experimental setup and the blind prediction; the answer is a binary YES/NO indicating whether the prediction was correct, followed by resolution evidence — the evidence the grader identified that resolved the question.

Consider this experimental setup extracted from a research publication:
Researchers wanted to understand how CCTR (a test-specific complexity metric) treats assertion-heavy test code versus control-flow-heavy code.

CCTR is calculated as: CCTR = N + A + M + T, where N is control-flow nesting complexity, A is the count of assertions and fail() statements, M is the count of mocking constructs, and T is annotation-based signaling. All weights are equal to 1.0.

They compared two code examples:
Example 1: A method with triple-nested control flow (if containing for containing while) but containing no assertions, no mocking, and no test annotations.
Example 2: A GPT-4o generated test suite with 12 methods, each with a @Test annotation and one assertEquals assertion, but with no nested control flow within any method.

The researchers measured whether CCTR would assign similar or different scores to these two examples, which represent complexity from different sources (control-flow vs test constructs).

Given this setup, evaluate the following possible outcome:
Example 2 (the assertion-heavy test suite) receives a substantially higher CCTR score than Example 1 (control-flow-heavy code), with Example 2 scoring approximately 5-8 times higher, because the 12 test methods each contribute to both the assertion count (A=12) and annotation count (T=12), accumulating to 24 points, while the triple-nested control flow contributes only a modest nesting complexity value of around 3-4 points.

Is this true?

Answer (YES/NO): NO